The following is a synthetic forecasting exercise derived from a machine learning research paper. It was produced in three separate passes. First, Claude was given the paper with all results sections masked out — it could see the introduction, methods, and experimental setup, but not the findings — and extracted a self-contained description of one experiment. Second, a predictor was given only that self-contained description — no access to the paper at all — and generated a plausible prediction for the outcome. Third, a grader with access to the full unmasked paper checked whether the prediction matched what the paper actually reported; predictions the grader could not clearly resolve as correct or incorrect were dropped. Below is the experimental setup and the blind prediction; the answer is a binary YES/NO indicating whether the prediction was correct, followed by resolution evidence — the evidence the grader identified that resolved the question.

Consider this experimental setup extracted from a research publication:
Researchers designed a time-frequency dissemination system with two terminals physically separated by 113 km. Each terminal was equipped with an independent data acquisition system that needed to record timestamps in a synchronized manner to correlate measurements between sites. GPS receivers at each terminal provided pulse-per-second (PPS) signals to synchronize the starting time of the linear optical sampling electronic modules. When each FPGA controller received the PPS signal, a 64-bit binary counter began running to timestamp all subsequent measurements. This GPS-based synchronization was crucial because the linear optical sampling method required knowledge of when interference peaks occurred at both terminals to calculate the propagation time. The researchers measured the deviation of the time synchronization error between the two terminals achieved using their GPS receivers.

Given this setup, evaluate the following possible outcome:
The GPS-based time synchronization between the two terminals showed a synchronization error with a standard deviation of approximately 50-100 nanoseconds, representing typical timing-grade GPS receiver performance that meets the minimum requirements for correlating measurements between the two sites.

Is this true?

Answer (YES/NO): NO